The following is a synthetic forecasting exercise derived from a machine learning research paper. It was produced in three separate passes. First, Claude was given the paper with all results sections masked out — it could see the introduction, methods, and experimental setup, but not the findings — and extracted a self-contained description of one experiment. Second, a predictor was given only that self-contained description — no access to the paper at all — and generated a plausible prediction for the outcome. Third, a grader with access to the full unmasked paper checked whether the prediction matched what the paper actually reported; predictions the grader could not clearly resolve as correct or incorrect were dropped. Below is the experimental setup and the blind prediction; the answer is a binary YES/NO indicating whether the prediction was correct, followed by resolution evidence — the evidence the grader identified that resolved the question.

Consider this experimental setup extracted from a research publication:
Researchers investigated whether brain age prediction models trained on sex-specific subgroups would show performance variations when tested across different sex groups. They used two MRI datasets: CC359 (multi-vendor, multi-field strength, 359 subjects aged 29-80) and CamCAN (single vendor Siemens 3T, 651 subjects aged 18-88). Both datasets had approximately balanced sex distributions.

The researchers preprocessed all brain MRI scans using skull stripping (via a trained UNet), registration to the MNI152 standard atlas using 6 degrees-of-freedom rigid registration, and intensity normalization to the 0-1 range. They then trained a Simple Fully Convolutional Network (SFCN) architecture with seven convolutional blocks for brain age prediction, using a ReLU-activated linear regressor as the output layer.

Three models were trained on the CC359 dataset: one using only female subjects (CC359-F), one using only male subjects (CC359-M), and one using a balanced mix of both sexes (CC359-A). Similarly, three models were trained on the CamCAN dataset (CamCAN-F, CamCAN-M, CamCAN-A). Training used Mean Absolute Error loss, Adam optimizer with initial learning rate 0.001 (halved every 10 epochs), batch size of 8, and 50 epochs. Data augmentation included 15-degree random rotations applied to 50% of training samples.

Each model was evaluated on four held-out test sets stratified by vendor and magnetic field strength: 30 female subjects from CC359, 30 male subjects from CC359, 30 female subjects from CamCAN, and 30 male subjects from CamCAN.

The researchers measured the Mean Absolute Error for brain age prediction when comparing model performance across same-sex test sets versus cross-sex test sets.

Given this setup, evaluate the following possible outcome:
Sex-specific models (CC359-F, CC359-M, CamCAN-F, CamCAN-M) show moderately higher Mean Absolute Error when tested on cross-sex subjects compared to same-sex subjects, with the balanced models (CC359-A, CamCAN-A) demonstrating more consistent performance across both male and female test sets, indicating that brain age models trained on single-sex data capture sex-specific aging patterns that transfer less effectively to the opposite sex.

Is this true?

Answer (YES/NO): NO